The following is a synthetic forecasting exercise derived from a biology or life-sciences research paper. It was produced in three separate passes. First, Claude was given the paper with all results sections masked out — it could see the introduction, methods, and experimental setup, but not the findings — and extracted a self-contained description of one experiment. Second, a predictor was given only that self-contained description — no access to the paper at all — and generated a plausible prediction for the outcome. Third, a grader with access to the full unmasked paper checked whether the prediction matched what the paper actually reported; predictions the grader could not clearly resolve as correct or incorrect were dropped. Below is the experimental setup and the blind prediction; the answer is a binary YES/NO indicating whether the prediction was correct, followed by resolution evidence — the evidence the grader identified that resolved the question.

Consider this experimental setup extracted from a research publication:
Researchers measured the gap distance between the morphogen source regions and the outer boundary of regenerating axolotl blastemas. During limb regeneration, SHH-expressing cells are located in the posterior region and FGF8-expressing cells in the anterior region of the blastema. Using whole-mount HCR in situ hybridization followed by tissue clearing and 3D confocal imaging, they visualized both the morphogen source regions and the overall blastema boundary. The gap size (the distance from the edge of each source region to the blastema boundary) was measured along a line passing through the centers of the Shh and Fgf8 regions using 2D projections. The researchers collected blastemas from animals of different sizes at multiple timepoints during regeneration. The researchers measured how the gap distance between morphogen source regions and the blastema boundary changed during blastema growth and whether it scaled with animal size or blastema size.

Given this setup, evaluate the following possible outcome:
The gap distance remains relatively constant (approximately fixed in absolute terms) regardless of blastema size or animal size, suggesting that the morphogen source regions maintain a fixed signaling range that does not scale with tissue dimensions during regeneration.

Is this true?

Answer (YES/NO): NO